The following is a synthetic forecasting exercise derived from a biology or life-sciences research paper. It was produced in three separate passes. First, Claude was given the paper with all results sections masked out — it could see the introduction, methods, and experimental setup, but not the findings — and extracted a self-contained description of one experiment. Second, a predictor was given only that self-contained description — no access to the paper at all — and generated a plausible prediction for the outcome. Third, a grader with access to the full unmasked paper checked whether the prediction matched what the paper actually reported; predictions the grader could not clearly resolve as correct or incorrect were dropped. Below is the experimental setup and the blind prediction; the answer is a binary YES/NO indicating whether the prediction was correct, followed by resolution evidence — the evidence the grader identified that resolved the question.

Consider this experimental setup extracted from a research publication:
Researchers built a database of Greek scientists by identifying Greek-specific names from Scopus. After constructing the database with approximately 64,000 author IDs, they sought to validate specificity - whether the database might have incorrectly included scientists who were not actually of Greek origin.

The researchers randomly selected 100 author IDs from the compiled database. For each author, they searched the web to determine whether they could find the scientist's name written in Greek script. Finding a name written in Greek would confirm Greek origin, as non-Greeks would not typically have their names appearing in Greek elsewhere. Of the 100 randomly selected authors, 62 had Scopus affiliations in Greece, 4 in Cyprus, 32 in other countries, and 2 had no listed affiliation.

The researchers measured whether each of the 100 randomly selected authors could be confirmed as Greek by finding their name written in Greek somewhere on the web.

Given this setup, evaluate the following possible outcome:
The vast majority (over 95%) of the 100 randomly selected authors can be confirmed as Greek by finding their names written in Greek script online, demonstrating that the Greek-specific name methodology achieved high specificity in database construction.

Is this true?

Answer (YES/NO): YES